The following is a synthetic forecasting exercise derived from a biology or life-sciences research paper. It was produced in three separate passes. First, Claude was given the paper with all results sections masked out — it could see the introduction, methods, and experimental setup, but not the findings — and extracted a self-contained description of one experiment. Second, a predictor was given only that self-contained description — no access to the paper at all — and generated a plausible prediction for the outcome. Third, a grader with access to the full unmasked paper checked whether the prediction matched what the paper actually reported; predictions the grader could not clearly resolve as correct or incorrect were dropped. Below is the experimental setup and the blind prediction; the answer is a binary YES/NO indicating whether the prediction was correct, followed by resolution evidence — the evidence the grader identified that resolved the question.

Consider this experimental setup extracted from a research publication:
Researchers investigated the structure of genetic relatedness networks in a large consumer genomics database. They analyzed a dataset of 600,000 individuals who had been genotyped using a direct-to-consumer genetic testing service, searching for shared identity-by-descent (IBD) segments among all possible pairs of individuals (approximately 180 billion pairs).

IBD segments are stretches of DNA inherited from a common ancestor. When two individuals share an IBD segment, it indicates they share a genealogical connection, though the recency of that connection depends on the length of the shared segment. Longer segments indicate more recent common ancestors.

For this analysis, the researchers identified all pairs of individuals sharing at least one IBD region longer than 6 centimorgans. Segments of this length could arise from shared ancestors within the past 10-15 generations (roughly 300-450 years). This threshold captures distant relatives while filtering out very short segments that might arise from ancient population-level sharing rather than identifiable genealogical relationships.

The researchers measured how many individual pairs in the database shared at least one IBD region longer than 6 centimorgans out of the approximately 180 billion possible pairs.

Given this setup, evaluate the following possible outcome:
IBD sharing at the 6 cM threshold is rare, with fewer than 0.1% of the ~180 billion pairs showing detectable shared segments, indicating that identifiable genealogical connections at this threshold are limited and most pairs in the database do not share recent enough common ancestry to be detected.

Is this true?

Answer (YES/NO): NO